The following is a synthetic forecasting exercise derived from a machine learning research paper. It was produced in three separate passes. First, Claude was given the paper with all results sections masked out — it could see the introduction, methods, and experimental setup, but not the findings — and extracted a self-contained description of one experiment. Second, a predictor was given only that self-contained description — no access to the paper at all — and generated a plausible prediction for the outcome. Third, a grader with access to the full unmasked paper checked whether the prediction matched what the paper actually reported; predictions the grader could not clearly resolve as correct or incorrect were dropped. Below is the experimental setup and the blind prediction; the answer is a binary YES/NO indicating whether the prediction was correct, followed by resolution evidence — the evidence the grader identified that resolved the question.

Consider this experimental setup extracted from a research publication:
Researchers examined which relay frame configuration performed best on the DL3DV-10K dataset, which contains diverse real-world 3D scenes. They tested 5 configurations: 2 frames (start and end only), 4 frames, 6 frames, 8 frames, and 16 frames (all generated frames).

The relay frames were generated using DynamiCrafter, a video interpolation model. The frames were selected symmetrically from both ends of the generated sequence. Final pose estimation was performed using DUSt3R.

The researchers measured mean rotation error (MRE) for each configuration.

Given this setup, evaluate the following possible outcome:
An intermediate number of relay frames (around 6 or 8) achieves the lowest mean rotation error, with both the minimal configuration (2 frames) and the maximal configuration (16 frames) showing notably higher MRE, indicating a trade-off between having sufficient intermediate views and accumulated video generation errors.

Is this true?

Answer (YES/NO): NO